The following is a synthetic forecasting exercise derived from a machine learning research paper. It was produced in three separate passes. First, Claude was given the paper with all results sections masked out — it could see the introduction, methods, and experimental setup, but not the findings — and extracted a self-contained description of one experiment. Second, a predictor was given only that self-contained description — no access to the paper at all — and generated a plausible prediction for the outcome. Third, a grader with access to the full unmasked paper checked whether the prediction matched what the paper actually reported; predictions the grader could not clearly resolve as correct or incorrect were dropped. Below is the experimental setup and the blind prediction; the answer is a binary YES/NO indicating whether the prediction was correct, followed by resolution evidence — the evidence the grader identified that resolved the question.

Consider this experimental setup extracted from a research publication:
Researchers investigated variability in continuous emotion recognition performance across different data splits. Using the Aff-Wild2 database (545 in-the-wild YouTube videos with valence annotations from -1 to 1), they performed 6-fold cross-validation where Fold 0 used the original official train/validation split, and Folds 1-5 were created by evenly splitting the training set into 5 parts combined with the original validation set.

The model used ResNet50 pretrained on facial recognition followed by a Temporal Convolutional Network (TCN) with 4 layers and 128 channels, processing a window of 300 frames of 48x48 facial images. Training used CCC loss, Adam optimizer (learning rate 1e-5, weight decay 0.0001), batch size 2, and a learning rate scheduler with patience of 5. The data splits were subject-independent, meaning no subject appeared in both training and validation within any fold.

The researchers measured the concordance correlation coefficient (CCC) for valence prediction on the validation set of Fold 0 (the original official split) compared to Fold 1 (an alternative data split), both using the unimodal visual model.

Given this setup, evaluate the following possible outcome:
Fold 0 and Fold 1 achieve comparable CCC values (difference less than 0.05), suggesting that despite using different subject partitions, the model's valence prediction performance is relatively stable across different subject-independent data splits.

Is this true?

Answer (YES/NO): NO